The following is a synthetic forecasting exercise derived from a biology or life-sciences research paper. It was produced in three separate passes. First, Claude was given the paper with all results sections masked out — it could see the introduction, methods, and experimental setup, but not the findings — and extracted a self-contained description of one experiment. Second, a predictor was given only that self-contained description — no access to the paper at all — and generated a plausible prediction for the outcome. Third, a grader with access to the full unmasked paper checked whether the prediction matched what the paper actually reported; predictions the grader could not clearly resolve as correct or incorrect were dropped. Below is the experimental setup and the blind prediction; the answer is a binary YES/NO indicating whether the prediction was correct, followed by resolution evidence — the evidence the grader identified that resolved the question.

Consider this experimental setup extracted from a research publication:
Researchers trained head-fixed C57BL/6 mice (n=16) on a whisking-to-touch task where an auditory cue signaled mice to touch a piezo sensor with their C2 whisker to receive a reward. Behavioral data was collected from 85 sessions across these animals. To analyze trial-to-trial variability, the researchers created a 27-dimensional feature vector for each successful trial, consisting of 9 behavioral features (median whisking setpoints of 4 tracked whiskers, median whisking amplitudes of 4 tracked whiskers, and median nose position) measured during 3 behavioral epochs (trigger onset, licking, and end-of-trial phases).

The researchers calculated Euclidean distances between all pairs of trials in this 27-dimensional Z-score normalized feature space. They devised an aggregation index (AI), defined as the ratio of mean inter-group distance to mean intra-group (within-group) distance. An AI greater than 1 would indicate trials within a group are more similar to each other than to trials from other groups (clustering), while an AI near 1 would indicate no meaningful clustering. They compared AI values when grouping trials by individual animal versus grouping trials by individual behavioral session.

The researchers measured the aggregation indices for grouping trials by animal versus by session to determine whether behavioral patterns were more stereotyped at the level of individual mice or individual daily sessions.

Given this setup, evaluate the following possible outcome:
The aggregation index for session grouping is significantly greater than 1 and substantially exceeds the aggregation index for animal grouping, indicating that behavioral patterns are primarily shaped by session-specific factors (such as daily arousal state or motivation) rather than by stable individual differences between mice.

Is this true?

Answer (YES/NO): NO